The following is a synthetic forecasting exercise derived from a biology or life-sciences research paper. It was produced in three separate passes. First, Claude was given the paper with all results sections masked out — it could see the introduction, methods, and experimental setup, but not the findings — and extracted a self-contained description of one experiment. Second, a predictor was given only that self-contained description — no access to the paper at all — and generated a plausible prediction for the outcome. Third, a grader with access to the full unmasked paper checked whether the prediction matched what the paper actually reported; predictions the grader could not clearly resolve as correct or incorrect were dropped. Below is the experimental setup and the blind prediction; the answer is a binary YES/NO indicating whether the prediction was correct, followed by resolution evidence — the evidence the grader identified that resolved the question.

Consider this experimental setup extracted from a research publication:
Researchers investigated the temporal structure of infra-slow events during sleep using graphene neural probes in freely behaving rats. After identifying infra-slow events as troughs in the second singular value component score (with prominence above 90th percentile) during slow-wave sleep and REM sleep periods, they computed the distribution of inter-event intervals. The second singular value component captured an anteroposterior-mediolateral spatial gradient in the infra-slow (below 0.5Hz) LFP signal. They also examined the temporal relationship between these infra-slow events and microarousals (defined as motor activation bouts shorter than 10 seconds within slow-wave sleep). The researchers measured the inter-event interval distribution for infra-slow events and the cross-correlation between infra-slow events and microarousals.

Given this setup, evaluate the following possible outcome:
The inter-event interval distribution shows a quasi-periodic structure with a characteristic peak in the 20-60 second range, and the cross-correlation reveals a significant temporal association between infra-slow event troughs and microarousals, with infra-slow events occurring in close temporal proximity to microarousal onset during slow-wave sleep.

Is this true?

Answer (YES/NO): YES